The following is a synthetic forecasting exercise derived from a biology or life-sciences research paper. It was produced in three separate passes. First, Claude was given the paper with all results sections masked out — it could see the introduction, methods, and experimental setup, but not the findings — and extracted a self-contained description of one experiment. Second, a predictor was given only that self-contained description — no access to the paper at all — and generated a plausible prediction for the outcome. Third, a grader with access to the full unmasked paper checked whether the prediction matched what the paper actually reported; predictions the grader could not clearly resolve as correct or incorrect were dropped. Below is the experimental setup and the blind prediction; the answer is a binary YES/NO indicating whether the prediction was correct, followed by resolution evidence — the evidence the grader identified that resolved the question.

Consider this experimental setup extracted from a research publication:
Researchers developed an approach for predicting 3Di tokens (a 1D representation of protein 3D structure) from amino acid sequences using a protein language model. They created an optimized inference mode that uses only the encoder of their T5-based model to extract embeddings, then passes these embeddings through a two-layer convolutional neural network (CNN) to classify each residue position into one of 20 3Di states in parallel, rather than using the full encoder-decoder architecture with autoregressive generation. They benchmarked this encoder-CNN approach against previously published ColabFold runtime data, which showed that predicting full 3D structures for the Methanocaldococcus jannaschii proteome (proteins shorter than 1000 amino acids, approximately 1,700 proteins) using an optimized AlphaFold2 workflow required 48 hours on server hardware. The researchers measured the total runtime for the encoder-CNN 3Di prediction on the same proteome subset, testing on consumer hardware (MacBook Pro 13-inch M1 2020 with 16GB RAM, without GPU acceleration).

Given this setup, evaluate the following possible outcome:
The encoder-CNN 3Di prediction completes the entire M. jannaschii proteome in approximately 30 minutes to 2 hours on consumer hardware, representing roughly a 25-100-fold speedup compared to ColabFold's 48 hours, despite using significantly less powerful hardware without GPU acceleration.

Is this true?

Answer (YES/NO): YES